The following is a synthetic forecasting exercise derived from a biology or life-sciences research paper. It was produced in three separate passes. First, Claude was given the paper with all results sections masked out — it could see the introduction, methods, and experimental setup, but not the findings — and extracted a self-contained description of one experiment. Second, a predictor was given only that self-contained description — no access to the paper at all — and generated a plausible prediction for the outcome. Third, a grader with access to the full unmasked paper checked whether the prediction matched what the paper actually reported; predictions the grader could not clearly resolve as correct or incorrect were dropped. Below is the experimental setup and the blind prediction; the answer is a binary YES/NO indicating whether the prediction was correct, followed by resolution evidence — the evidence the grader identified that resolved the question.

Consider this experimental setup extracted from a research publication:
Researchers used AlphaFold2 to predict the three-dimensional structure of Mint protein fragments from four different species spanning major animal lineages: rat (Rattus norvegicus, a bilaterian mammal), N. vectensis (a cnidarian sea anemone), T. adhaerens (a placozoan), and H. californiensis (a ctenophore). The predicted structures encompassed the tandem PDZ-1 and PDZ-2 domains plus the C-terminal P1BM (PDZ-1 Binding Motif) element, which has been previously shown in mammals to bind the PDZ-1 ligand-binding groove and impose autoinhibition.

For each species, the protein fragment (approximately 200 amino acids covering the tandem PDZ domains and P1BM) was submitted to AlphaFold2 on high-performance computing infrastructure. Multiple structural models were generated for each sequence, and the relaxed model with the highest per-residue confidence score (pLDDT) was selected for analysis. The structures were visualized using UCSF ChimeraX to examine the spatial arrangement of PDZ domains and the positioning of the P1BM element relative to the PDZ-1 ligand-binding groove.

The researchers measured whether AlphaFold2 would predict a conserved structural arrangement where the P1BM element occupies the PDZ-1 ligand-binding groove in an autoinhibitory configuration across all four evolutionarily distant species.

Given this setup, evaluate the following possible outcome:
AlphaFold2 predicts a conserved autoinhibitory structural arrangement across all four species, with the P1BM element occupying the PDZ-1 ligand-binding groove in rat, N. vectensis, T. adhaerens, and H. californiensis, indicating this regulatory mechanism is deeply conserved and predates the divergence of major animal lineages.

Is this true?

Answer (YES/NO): YES